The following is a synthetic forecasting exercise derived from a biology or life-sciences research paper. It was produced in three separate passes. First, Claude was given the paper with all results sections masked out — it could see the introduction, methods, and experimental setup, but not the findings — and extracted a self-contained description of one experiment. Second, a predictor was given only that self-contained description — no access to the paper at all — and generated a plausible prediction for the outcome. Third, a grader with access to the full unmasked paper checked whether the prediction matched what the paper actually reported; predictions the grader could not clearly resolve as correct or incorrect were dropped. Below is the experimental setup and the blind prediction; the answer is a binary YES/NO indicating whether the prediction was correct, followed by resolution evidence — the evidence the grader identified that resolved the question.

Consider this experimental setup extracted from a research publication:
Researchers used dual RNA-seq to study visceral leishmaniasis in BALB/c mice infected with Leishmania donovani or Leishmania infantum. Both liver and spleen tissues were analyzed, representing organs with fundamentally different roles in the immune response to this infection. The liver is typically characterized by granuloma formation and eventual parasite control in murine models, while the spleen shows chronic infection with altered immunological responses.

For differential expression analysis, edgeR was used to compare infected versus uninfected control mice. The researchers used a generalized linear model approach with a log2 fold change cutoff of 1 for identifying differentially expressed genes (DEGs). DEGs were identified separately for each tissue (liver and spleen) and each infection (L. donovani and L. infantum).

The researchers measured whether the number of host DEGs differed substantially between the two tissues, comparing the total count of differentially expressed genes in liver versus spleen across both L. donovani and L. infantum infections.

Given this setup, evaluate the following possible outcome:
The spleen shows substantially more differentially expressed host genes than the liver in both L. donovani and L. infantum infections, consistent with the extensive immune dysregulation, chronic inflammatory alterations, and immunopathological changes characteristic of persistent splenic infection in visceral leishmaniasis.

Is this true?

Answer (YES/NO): NO